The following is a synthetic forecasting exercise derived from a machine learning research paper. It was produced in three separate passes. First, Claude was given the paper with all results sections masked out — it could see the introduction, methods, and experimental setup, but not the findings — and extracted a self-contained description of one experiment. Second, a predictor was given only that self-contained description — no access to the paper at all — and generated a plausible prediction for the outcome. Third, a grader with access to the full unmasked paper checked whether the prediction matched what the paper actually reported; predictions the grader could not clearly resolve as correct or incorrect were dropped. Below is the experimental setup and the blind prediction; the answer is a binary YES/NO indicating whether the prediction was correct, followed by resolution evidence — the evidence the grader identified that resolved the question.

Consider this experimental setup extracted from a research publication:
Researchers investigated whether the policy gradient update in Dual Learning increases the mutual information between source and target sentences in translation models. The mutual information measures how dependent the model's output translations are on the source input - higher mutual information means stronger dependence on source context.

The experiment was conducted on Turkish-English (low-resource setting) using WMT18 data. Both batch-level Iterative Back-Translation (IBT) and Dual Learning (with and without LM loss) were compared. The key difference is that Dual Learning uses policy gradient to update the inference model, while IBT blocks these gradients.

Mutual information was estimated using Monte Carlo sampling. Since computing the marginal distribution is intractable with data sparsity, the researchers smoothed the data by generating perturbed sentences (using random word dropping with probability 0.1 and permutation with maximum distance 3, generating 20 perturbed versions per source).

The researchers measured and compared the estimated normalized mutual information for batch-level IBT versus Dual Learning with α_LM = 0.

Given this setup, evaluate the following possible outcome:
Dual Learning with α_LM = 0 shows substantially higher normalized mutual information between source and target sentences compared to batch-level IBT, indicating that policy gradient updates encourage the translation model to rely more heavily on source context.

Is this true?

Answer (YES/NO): NO